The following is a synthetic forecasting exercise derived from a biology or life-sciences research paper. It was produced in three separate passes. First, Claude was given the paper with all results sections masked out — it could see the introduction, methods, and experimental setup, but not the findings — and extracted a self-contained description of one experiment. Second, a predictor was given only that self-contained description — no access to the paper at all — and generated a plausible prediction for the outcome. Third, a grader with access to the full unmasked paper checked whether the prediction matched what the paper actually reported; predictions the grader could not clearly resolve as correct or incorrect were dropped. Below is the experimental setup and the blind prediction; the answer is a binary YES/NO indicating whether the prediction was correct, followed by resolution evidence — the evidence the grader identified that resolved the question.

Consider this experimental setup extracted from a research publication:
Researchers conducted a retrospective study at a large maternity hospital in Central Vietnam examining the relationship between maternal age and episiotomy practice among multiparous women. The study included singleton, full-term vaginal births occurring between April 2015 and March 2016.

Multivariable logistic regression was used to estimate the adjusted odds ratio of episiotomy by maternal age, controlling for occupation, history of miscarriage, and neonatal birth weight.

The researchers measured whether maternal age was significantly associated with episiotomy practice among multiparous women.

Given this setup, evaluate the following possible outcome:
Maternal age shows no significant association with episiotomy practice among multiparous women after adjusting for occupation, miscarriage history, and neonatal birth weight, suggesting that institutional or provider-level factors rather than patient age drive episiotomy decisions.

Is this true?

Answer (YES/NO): NO